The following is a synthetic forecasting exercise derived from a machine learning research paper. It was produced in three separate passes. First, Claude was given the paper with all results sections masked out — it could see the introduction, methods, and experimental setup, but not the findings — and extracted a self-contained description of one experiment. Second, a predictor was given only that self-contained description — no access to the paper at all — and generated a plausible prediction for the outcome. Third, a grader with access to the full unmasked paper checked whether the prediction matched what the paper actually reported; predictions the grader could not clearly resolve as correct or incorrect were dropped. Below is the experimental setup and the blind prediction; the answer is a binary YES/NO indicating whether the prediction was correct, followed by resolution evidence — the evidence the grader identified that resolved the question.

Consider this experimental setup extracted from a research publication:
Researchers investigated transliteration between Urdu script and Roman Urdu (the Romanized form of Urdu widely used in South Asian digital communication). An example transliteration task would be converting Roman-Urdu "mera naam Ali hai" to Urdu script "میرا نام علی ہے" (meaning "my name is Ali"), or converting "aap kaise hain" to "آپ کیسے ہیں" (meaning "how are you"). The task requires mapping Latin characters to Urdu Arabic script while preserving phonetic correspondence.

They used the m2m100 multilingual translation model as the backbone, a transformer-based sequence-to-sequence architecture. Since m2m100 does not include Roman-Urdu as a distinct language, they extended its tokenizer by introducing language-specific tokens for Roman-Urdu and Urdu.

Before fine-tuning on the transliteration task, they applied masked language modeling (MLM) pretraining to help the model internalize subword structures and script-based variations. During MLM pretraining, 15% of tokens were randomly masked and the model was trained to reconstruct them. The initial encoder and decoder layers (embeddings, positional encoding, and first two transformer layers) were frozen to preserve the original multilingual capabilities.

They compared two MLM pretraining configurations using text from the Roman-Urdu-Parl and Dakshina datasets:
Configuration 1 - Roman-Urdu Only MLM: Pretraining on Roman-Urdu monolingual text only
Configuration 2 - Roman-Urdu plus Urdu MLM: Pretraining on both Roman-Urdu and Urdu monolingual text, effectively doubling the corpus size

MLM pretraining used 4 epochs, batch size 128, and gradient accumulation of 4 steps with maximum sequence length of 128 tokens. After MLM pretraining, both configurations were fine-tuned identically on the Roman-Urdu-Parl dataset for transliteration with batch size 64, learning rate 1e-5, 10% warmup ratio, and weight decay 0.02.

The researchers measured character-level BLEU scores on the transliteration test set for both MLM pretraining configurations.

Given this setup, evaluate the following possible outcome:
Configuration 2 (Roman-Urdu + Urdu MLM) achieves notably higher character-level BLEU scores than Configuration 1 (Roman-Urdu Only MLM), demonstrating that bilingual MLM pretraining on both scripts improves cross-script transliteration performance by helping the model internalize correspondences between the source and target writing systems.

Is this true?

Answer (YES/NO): NO